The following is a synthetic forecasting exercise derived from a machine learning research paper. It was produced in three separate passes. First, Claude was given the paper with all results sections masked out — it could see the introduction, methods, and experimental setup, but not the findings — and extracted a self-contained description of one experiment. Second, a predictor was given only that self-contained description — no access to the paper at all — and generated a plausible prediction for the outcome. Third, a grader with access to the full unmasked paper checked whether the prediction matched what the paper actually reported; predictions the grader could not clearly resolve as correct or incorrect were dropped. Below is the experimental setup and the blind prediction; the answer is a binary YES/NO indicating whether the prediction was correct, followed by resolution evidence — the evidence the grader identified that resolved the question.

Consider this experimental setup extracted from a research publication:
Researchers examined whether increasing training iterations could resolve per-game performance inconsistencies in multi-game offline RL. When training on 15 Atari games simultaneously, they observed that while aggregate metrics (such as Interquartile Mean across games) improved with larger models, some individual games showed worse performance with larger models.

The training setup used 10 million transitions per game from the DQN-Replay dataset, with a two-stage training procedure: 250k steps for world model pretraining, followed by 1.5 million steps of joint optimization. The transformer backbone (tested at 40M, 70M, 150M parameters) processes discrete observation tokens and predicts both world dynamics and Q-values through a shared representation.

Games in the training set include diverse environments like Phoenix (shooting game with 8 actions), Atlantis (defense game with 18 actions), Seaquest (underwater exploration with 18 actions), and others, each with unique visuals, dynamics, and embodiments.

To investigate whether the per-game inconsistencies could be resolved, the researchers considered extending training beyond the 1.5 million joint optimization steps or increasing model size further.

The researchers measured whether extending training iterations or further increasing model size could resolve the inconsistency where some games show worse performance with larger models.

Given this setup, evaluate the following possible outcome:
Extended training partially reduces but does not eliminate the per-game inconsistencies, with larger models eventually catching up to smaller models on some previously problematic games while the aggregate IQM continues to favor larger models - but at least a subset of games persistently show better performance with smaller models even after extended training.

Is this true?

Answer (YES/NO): NO